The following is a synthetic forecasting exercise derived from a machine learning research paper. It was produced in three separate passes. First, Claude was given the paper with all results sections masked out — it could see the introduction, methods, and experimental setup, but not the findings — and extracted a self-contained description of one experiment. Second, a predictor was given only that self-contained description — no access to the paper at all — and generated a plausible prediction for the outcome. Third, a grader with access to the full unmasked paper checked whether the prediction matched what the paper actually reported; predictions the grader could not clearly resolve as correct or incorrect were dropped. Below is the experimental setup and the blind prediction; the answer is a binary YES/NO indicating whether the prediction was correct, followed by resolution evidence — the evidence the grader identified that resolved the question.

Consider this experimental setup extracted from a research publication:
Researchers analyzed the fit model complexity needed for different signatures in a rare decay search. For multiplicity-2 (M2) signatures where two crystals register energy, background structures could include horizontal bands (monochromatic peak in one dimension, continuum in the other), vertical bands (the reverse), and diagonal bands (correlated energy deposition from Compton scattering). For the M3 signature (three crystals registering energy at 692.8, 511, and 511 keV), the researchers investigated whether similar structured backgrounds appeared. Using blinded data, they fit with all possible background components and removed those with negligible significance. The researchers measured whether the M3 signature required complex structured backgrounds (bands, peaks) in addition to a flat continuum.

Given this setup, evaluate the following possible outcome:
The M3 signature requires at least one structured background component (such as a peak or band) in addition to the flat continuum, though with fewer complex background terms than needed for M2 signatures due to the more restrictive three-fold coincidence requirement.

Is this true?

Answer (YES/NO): NO